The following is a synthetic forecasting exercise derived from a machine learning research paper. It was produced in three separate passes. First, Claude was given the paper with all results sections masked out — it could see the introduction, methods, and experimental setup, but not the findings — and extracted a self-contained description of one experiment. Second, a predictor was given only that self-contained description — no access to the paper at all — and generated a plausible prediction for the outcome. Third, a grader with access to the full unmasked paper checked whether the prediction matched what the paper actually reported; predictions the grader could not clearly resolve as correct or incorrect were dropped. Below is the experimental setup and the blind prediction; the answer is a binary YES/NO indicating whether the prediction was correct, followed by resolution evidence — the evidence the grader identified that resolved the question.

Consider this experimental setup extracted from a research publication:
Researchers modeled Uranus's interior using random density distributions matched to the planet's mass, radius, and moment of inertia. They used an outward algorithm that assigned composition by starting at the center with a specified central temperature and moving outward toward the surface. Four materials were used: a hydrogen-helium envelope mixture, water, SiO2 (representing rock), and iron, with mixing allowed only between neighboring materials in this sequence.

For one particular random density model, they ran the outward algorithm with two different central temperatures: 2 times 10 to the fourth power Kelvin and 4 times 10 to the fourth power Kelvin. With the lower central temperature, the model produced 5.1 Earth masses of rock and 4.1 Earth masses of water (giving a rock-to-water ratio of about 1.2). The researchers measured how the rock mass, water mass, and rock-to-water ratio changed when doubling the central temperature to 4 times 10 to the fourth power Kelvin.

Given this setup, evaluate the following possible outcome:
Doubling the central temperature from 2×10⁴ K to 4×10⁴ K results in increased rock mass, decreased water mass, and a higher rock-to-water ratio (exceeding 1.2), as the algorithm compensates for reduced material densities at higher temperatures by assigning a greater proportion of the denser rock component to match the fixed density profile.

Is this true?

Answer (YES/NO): NO